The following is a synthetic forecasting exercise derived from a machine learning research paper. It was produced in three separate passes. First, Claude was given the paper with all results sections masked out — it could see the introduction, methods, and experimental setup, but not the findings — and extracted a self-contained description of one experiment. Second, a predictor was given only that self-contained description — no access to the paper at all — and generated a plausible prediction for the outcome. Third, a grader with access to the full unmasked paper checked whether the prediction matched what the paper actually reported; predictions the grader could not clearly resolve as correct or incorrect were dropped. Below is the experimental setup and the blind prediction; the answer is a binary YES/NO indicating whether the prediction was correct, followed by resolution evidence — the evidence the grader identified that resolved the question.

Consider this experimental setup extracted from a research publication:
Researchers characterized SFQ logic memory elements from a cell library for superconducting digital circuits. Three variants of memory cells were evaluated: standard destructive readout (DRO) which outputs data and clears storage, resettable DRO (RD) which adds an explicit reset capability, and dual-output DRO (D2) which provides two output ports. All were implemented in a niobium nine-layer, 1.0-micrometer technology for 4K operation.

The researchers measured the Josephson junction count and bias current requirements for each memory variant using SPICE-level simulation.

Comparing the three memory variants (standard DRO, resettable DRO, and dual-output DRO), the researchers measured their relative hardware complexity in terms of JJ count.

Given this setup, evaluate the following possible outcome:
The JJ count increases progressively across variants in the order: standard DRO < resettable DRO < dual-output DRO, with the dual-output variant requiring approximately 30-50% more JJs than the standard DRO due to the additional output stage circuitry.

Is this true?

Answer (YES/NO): NO